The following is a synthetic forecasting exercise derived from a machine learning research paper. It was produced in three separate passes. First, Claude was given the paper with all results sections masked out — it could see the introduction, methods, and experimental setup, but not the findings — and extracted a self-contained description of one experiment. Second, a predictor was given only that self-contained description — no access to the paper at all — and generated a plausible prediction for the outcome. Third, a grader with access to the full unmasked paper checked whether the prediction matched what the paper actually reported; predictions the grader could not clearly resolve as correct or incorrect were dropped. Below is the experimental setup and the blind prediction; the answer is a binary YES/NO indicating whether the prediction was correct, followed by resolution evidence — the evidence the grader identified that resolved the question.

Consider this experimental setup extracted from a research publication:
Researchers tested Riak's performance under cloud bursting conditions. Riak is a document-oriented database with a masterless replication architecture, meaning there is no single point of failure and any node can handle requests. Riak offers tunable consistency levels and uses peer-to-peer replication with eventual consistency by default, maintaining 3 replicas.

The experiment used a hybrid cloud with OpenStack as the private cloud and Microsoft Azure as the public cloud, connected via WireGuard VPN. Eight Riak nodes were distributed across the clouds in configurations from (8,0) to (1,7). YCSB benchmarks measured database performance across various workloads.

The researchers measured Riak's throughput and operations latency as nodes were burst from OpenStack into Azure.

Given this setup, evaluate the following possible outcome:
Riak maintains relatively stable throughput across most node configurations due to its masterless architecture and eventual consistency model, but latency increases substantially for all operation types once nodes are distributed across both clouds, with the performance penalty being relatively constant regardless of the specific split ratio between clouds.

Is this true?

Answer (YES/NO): NO